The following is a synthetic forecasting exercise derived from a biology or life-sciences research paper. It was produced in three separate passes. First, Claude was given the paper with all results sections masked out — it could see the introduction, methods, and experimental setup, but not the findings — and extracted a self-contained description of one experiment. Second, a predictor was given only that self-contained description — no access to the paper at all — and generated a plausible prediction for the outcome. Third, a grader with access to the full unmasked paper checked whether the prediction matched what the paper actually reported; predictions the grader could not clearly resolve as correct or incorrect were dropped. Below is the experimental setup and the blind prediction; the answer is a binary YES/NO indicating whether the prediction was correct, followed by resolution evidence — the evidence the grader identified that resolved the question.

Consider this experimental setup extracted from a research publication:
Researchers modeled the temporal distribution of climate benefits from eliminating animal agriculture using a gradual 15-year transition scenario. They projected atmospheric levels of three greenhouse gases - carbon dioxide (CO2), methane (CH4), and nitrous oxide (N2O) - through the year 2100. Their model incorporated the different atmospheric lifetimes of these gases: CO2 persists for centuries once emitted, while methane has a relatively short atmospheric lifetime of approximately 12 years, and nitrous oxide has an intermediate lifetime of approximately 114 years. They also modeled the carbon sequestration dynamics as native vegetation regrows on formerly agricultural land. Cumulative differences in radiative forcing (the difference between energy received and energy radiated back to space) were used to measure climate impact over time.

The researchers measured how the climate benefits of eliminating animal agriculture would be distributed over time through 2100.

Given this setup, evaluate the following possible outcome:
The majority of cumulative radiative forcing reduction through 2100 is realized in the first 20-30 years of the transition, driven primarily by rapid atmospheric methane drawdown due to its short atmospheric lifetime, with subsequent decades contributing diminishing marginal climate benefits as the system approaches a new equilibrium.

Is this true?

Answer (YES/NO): NO